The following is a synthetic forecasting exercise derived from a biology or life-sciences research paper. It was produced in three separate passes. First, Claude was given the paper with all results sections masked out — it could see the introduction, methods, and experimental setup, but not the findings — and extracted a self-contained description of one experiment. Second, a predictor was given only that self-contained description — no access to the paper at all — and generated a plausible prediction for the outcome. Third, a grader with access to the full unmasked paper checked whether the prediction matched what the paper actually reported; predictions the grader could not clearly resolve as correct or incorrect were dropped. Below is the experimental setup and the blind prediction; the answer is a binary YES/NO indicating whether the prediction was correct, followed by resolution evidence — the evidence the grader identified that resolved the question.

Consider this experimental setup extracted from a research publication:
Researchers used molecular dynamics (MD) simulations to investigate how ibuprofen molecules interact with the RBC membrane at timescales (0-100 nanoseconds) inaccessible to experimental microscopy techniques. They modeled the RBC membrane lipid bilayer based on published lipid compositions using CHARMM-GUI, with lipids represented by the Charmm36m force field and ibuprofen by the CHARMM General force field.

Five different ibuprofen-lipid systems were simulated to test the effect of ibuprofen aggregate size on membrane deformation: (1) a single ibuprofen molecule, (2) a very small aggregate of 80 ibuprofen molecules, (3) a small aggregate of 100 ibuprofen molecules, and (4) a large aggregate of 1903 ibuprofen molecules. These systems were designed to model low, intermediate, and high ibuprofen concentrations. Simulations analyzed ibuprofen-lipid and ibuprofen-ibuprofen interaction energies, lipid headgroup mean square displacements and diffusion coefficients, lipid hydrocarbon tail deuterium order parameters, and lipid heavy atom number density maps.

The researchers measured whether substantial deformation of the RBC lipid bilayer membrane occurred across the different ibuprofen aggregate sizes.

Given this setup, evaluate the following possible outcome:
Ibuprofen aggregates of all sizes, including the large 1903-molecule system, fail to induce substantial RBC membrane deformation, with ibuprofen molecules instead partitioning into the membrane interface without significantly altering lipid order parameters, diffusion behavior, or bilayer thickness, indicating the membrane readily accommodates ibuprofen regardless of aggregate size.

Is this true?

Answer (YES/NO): NO